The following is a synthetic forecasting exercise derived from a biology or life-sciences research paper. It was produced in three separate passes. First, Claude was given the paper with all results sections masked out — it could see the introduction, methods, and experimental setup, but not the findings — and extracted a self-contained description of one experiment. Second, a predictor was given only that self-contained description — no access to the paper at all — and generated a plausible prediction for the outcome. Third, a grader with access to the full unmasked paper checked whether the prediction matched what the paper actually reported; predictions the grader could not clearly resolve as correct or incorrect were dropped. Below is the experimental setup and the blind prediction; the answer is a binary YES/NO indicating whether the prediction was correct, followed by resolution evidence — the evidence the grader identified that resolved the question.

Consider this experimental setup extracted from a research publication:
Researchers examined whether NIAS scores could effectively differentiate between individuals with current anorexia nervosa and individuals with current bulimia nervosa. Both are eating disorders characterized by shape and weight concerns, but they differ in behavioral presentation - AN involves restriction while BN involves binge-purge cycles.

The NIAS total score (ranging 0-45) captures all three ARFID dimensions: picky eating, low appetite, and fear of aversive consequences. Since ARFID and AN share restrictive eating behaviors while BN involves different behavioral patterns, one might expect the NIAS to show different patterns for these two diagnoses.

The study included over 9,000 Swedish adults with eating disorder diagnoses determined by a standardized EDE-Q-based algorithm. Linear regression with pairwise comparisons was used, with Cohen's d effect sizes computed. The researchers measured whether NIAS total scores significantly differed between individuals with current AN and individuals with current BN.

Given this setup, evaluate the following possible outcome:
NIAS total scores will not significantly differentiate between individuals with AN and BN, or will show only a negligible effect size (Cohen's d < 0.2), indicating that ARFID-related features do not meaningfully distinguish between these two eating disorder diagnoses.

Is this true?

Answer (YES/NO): NO